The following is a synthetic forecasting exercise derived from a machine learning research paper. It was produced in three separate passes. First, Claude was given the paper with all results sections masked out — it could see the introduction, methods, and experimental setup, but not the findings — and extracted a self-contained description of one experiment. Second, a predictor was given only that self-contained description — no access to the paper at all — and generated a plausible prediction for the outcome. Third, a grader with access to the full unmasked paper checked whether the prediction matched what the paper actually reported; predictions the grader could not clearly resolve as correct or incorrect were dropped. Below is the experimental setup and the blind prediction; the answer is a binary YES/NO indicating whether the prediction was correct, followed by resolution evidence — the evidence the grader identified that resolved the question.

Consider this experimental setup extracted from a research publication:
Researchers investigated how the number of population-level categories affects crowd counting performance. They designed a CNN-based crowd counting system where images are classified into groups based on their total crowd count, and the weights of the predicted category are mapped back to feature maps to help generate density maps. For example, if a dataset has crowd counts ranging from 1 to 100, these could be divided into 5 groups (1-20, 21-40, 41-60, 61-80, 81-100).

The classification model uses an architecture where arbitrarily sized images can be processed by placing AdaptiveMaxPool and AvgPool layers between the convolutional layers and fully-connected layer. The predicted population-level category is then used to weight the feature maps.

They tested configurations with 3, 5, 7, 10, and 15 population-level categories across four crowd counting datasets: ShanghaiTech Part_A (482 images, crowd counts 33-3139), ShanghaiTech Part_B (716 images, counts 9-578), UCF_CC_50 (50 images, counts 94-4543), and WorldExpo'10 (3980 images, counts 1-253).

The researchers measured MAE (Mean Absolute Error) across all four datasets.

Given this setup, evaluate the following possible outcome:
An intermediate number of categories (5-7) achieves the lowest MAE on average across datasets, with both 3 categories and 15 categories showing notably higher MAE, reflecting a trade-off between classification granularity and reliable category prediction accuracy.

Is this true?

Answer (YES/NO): NO